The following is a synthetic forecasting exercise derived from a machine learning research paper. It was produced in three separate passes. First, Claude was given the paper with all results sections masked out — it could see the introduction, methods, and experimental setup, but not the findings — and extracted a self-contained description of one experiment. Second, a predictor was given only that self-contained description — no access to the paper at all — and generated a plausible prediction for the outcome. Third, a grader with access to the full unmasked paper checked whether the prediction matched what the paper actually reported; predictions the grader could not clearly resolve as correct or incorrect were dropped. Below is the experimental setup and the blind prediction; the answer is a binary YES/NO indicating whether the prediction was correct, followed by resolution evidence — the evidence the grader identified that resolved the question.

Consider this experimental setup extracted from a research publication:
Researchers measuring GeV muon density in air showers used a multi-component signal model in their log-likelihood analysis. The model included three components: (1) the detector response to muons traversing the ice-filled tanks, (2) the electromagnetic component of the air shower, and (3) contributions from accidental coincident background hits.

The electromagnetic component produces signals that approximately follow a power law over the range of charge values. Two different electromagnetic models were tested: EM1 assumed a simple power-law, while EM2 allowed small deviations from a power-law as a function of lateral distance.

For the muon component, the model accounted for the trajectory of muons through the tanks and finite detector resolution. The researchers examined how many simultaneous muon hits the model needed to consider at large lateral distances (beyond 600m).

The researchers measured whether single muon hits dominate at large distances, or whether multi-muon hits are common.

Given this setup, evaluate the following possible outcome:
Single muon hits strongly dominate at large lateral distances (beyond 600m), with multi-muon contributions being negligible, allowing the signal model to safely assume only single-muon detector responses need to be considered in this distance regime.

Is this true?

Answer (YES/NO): NO